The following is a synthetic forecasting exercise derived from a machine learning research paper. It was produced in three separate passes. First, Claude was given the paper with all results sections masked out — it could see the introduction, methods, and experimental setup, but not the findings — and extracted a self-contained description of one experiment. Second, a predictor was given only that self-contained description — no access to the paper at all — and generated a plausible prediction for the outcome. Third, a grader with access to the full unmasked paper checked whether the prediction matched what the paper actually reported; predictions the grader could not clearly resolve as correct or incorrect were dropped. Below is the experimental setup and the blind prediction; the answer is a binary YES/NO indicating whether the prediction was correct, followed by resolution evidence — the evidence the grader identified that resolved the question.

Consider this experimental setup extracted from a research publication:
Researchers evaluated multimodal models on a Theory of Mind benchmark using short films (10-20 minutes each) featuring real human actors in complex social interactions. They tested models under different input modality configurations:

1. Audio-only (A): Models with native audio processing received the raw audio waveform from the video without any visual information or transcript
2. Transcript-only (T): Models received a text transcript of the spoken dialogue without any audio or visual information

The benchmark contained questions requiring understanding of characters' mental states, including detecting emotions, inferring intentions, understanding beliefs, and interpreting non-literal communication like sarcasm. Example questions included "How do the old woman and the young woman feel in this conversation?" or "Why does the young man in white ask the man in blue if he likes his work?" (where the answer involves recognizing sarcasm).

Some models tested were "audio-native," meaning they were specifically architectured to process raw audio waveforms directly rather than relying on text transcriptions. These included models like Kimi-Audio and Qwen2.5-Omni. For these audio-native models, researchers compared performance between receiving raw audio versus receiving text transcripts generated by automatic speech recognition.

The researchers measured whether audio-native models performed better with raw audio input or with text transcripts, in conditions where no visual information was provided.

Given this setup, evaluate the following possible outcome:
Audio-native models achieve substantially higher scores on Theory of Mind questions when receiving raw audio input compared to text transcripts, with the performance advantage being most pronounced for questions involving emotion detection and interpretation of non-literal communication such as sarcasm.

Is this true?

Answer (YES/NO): NO